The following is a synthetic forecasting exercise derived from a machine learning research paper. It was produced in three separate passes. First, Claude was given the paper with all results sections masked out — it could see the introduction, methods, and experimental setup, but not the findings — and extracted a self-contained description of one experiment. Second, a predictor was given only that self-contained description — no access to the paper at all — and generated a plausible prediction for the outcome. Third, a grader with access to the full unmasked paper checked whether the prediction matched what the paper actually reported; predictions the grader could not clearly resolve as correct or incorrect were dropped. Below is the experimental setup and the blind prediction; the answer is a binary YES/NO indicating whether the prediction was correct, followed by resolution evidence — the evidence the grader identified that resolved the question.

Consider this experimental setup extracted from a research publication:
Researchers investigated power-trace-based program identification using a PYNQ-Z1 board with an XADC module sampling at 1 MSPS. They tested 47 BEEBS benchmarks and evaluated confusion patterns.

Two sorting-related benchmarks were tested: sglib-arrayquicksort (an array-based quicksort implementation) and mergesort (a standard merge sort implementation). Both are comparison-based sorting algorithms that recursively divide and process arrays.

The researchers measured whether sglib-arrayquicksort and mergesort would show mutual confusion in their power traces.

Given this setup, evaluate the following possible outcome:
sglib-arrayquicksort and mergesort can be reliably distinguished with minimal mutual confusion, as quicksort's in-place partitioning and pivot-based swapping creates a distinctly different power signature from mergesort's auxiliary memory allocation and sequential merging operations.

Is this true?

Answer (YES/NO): YES